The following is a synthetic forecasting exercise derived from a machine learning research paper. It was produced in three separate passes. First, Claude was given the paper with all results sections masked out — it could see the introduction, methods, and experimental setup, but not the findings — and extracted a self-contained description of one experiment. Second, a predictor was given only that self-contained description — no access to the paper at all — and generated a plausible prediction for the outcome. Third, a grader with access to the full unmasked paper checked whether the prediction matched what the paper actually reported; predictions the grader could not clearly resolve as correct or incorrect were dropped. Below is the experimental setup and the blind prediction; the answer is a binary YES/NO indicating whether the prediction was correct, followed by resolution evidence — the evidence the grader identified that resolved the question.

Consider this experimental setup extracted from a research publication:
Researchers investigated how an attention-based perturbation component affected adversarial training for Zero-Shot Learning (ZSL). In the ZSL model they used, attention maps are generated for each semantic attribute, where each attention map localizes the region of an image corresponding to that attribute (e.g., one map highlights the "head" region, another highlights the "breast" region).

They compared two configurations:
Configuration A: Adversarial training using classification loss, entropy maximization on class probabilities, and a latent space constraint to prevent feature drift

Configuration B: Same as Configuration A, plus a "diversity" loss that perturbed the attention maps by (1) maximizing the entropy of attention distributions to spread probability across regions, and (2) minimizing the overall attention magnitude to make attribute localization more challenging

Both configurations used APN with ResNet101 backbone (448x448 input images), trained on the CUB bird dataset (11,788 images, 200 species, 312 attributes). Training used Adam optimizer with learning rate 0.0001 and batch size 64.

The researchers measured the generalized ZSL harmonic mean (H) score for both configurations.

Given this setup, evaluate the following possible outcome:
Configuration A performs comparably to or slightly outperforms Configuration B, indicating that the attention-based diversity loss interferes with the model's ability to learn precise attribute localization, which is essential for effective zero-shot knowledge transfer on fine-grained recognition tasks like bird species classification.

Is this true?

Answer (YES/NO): NO